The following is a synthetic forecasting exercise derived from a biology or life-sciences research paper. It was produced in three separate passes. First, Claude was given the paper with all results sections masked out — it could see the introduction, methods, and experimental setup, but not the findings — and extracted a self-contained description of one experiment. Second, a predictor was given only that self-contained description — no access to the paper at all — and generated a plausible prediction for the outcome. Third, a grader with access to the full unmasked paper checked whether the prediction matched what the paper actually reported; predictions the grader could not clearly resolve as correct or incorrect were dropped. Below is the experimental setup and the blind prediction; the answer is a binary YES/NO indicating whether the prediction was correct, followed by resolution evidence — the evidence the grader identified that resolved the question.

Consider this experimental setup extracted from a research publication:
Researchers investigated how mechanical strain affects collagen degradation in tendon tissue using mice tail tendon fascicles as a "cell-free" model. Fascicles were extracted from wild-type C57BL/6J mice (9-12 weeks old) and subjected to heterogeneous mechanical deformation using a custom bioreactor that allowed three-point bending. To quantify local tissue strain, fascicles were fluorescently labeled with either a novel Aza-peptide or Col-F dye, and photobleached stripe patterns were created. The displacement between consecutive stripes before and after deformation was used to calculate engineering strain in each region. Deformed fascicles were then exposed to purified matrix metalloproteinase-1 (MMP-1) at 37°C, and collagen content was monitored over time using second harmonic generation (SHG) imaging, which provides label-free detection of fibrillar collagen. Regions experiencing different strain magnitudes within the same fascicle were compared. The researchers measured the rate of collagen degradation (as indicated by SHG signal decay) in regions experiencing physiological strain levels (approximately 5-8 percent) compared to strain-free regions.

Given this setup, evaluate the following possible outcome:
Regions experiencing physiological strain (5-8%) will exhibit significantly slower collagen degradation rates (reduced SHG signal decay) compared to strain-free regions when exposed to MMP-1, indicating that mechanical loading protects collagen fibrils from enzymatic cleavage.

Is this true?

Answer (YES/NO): YES